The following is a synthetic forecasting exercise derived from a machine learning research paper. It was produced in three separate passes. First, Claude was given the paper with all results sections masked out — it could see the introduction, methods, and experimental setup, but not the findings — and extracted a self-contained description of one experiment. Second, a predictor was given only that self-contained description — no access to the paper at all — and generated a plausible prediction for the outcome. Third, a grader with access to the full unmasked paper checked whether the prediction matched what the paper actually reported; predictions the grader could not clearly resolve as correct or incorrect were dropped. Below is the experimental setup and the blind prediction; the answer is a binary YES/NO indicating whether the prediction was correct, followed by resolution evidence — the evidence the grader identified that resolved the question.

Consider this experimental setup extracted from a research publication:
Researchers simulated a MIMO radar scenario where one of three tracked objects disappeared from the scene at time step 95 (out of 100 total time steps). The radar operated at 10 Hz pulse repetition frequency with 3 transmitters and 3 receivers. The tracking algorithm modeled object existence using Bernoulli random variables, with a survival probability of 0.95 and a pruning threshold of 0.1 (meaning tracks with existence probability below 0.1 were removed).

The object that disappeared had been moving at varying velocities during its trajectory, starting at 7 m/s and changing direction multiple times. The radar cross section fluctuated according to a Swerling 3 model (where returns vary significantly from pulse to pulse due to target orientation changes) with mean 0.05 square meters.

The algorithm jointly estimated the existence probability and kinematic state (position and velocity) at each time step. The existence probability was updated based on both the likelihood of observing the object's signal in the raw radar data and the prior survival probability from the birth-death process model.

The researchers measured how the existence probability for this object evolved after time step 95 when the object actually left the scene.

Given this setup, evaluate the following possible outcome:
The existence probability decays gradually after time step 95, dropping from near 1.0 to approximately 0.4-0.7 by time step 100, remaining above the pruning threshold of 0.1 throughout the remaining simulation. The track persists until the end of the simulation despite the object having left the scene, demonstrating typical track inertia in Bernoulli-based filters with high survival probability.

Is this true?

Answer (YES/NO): NO